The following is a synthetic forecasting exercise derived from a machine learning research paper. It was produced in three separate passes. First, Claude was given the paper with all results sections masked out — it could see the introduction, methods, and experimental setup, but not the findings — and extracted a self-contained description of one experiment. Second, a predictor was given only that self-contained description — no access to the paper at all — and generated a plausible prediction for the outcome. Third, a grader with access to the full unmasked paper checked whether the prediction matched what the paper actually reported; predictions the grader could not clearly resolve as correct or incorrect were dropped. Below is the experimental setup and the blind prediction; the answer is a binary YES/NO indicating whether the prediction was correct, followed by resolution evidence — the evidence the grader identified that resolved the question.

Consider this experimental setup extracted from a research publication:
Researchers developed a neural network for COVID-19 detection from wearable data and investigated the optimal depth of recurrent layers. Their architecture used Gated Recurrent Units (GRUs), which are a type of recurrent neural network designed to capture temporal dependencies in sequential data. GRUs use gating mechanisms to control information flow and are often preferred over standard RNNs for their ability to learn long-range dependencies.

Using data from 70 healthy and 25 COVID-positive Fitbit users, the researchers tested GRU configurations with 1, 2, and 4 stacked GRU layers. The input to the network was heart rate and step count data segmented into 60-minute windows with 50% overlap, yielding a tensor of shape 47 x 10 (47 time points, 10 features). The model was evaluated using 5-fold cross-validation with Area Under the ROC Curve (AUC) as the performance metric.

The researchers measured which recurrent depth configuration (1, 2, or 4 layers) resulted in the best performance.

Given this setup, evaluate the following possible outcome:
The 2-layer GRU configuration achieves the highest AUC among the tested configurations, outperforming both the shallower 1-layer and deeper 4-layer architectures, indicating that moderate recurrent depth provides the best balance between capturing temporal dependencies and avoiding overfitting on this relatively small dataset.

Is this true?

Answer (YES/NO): NO